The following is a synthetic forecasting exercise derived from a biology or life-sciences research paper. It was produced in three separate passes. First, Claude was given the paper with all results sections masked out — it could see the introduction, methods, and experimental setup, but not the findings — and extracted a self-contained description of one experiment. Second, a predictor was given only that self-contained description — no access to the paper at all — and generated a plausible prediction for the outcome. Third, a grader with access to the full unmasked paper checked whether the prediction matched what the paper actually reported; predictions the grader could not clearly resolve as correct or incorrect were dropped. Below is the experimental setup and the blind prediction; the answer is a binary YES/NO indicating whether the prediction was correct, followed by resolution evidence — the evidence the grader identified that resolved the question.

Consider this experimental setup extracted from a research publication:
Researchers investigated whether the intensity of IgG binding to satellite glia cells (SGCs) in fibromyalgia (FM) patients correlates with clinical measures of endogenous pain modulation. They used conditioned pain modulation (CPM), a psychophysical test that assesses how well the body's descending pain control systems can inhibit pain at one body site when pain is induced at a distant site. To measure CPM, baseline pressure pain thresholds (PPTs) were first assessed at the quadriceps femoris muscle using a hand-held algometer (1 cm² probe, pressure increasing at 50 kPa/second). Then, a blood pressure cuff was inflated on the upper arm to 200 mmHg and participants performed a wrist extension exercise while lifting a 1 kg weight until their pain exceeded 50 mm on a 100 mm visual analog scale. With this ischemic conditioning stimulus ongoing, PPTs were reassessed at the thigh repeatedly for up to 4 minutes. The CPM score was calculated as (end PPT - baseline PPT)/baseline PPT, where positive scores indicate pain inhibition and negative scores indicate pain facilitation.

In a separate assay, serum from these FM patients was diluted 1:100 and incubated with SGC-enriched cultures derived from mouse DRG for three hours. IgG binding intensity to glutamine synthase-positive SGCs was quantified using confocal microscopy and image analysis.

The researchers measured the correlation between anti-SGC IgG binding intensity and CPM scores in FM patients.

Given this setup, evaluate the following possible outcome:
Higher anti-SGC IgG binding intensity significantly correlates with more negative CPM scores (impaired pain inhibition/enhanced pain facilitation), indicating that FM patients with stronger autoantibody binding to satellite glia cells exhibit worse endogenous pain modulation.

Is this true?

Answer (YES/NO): NO